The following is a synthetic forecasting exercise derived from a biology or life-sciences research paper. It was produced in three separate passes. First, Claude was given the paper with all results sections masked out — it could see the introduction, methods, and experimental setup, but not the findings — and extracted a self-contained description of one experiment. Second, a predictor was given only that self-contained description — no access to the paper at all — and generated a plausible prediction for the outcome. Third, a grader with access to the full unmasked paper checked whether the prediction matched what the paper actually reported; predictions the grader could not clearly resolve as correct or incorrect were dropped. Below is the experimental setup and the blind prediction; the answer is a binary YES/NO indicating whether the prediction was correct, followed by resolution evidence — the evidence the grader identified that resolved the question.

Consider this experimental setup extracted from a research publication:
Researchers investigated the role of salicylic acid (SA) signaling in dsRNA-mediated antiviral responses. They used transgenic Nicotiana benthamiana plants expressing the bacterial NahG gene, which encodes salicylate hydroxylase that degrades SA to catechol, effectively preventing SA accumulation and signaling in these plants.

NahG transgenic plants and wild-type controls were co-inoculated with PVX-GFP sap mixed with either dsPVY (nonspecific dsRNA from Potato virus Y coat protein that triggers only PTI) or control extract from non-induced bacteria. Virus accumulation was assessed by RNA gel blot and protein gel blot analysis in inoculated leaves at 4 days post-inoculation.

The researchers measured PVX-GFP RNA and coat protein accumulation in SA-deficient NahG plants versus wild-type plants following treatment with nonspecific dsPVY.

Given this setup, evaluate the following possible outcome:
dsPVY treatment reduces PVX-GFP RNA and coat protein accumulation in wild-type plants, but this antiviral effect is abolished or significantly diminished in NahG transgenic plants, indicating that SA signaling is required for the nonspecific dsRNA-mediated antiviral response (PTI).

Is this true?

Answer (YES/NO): YES